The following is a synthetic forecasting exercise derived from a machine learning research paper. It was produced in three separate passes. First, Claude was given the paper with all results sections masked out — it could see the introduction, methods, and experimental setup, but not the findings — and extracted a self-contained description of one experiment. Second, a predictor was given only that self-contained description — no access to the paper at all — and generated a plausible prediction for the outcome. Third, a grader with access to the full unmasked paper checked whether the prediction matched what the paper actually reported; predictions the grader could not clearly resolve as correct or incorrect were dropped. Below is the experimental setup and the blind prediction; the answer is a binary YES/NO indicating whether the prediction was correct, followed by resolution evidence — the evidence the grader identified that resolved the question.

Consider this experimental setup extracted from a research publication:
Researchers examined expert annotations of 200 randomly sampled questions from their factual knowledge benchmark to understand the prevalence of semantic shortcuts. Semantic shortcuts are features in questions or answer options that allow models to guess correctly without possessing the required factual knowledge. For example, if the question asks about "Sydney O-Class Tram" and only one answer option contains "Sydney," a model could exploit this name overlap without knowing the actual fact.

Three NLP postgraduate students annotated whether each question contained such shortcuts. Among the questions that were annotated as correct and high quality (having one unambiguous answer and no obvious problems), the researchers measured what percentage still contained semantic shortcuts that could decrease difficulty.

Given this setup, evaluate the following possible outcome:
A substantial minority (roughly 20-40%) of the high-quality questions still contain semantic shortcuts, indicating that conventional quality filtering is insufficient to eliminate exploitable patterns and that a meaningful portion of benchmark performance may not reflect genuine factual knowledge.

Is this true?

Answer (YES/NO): NO